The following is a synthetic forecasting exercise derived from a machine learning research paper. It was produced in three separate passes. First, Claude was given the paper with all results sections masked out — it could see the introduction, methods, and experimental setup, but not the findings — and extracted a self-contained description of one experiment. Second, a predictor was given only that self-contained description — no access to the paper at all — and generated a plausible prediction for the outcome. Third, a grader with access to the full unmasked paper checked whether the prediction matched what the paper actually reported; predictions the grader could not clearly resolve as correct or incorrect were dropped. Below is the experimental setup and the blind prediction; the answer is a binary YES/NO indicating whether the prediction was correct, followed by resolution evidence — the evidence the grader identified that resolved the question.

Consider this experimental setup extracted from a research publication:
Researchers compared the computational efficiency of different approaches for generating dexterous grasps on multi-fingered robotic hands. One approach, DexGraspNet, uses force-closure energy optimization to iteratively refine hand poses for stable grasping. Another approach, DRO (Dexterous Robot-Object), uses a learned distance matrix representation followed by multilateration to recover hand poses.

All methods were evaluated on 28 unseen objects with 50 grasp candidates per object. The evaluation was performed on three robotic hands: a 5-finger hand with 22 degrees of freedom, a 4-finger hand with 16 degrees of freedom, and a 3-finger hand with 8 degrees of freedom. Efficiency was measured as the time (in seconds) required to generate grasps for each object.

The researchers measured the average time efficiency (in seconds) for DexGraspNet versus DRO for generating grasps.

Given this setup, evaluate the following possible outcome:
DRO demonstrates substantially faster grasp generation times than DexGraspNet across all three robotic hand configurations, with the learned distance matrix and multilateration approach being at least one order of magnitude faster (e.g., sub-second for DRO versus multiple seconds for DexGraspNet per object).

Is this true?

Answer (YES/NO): YES